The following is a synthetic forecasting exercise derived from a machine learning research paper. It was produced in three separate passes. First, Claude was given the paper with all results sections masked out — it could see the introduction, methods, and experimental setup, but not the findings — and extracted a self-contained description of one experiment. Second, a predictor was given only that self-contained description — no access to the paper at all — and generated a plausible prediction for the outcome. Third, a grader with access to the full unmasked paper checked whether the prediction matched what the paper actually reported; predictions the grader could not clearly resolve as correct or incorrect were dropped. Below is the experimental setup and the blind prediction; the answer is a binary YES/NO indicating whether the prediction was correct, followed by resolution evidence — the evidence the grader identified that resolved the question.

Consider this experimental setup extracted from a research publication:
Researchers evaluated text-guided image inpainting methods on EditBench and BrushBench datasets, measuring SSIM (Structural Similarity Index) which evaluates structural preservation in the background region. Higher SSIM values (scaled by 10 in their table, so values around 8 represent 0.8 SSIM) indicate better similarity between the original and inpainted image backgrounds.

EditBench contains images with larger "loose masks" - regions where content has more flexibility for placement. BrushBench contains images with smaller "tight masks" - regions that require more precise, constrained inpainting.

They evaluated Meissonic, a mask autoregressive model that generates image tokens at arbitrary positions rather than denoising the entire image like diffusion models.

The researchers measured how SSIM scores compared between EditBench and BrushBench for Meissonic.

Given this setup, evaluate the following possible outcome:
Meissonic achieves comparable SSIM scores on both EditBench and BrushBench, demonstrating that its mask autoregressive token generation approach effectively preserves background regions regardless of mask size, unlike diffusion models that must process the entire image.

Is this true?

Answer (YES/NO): NO